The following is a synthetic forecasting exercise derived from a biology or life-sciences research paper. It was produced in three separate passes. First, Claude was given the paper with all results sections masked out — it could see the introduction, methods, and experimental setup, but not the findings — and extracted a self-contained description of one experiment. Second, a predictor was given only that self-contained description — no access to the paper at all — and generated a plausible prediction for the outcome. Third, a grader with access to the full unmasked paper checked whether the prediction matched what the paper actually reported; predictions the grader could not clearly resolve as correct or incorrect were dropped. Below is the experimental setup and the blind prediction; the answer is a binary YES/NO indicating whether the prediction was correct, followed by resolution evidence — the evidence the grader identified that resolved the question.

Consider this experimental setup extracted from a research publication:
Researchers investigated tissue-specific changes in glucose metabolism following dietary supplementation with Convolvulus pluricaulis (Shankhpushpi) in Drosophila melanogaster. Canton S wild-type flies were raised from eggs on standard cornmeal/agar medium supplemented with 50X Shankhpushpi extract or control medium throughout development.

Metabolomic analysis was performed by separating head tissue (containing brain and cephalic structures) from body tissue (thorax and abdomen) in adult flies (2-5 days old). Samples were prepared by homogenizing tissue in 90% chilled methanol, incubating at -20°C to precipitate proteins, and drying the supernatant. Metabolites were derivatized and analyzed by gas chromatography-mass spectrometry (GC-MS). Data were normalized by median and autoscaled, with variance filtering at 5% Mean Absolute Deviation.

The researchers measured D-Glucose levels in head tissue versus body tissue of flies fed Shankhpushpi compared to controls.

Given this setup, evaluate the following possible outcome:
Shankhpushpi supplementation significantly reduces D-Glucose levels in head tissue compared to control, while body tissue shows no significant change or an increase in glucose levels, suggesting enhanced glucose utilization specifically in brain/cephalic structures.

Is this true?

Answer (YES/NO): NO